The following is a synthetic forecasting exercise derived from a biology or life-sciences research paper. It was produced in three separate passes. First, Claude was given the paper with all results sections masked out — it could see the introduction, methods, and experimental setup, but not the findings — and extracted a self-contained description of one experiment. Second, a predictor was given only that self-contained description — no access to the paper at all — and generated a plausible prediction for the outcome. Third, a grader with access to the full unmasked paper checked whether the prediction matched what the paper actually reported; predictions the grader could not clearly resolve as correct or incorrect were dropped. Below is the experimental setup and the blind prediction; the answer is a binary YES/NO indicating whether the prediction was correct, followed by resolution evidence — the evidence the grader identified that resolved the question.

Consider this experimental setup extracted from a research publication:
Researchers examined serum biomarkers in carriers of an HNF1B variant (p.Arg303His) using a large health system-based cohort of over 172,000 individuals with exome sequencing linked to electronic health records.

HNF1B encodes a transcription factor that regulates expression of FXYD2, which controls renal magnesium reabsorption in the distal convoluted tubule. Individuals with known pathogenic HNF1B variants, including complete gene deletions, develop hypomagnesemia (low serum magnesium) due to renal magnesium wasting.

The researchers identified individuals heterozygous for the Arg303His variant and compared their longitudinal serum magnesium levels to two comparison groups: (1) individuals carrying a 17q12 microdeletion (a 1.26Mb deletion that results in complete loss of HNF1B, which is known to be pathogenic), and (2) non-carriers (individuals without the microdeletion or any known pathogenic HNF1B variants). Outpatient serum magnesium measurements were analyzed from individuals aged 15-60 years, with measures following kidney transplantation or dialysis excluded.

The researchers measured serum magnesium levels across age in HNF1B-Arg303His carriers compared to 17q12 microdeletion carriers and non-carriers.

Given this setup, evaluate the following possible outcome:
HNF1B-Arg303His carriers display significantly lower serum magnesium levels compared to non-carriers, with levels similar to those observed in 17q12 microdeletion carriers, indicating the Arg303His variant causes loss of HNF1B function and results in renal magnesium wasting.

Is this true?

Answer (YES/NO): YES